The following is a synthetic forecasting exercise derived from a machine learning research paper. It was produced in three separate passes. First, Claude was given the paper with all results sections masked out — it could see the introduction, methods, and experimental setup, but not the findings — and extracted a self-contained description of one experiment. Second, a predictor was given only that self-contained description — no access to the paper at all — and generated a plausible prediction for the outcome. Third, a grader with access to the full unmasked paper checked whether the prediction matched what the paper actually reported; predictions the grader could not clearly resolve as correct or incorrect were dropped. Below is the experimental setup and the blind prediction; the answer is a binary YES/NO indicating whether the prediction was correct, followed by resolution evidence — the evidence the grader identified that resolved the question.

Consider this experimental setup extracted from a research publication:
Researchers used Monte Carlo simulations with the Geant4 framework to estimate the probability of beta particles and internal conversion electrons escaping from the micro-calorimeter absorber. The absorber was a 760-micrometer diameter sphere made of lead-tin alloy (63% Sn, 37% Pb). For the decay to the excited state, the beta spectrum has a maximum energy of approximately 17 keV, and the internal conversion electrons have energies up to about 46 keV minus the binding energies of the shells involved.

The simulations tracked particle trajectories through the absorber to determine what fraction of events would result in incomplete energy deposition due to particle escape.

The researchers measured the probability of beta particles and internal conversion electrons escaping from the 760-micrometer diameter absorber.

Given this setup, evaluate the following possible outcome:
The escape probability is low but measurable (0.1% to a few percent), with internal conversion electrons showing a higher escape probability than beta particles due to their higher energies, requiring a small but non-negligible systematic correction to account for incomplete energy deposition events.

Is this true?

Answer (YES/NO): NO